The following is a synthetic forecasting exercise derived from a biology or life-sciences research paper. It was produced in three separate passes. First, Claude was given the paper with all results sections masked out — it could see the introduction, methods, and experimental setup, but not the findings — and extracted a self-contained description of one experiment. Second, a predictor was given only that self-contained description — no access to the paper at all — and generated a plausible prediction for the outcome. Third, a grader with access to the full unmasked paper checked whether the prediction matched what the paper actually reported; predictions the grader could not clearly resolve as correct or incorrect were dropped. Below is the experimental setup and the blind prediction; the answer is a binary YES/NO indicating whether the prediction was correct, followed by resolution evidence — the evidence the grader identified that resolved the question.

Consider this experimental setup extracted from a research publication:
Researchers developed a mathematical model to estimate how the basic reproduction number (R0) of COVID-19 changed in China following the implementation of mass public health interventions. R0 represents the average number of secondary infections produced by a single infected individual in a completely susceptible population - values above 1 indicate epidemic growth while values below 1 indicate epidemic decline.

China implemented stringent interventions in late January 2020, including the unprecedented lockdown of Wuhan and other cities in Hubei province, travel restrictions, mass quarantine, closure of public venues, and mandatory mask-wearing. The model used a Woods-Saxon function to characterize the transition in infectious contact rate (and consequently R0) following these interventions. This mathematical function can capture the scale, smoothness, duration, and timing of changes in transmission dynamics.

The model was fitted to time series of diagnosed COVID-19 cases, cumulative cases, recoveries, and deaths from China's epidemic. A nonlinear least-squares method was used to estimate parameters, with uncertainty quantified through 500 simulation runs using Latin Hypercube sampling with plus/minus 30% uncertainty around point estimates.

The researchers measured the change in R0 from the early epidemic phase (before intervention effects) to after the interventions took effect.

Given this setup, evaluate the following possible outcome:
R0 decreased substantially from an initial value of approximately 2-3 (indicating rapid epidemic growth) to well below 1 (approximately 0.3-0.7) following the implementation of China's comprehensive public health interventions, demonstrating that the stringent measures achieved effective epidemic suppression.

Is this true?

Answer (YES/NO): NO